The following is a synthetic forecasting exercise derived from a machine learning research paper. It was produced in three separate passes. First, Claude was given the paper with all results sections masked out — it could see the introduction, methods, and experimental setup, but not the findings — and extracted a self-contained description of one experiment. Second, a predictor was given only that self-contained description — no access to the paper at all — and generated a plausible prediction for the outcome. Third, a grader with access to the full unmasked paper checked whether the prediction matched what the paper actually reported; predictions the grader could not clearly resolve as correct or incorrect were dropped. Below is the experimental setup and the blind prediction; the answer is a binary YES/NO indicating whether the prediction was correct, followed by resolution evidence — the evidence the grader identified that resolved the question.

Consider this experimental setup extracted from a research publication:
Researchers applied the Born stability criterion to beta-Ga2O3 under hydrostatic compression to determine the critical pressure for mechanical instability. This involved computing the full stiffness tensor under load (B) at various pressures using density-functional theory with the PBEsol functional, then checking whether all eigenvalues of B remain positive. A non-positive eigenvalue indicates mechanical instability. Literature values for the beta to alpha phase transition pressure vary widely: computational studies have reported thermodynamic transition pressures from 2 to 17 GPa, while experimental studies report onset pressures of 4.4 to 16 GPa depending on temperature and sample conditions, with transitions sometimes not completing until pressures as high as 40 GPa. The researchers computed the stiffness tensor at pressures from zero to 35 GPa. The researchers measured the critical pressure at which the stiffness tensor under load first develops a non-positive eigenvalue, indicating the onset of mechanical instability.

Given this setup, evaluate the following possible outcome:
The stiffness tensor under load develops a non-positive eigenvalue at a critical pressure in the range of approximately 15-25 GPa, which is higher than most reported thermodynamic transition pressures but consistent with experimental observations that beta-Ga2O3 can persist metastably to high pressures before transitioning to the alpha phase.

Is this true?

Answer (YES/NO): NO